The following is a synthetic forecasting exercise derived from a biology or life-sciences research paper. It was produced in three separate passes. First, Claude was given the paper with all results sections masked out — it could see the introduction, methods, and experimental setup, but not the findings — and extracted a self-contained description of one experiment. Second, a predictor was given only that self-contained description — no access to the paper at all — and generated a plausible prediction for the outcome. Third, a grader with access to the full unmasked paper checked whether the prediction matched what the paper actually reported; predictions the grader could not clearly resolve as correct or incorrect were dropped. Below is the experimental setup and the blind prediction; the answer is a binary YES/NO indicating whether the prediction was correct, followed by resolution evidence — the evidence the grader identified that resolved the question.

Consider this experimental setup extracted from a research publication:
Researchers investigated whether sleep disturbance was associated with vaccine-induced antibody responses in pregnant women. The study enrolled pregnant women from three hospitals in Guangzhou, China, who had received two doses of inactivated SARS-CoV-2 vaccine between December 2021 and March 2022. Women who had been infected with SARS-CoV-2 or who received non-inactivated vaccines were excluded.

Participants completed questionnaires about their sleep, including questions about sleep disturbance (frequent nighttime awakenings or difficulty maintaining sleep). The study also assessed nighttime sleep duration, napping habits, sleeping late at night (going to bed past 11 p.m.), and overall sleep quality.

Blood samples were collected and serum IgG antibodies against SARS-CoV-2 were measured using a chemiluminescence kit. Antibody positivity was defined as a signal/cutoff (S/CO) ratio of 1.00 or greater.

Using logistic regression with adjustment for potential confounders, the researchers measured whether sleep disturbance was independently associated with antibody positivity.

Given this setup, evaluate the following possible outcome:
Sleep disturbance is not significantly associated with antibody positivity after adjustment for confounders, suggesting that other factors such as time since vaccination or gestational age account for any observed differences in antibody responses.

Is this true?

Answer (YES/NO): NO